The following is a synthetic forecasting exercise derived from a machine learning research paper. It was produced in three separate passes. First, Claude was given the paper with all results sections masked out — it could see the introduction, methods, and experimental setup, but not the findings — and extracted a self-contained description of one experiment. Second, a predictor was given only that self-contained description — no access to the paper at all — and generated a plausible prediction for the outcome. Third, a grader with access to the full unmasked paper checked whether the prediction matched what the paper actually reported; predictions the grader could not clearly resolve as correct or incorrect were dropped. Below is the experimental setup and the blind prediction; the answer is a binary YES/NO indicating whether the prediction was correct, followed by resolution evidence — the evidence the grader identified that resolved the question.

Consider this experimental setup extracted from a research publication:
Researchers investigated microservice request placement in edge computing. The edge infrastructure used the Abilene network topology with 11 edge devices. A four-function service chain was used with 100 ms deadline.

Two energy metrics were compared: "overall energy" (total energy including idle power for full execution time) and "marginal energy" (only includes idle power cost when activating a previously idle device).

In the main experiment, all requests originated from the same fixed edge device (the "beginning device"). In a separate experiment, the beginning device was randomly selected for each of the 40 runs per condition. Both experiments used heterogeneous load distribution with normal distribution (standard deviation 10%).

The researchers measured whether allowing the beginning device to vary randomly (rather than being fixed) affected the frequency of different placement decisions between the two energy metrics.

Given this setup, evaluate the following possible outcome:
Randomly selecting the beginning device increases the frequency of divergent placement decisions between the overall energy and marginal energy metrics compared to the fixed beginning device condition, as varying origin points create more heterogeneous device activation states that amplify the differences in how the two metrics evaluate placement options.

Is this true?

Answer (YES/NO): NO